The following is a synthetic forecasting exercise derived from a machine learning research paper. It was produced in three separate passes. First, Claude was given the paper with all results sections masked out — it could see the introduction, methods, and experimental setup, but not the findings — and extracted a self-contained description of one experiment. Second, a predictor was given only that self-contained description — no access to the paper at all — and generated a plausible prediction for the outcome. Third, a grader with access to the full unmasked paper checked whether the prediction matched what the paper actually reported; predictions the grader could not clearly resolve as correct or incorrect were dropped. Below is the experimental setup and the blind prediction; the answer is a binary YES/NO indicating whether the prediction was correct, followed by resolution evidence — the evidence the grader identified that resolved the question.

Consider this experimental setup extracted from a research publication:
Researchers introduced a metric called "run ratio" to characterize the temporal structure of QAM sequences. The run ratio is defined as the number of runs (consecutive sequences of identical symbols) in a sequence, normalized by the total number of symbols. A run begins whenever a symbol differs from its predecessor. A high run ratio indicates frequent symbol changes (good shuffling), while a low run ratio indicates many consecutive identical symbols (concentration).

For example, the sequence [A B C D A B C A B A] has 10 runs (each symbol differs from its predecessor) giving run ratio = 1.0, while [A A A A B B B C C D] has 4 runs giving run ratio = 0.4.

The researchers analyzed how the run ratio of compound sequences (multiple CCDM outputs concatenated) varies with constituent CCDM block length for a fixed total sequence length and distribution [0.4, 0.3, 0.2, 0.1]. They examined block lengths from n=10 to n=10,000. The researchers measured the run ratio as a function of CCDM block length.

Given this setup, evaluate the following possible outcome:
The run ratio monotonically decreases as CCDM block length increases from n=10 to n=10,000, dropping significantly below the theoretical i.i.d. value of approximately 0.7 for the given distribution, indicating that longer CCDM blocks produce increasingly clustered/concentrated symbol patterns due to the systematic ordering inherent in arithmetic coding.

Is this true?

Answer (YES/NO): NO